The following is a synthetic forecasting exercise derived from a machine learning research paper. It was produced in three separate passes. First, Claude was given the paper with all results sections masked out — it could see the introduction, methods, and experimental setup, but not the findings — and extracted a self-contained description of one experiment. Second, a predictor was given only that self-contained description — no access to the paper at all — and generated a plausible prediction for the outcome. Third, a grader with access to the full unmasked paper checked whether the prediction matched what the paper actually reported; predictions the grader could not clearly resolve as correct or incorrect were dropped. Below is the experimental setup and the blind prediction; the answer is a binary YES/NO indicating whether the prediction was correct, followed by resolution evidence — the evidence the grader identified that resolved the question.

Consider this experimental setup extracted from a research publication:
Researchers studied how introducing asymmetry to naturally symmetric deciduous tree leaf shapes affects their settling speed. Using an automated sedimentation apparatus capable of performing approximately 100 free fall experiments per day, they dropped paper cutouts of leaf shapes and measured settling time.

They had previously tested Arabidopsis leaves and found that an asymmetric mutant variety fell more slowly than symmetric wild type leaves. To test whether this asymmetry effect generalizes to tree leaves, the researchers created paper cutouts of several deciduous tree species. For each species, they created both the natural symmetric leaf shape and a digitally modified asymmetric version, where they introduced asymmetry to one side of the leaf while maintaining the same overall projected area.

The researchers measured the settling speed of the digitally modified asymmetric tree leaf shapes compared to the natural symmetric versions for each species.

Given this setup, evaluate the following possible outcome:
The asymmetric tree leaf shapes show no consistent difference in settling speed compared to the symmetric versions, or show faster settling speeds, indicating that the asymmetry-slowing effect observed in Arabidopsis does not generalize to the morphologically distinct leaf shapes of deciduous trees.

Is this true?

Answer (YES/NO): NO